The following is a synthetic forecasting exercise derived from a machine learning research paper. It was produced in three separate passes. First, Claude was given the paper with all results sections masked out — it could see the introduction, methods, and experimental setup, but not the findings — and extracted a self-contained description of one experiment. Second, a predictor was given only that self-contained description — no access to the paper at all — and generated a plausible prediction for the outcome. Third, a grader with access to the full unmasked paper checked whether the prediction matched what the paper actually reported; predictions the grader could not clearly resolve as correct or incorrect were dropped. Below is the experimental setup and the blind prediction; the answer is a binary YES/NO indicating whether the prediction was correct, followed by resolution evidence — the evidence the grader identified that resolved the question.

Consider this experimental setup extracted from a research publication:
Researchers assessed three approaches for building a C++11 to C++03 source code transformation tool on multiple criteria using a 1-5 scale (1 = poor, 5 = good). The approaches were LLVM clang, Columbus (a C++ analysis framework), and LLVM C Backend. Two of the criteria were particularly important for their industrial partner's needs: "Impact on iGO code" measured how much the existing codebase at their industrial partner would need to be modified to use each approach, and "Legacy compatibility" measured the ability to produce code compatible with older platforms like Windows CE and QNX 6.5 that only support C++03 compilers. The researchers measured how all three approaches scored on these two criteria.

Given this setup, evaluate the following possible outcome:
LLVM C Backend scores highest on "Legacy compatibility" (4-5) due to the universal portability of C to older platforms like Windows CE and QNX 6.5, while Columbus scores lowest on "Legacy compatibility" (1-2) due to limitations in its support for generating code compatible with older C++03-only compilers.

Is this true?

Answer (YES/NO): NO